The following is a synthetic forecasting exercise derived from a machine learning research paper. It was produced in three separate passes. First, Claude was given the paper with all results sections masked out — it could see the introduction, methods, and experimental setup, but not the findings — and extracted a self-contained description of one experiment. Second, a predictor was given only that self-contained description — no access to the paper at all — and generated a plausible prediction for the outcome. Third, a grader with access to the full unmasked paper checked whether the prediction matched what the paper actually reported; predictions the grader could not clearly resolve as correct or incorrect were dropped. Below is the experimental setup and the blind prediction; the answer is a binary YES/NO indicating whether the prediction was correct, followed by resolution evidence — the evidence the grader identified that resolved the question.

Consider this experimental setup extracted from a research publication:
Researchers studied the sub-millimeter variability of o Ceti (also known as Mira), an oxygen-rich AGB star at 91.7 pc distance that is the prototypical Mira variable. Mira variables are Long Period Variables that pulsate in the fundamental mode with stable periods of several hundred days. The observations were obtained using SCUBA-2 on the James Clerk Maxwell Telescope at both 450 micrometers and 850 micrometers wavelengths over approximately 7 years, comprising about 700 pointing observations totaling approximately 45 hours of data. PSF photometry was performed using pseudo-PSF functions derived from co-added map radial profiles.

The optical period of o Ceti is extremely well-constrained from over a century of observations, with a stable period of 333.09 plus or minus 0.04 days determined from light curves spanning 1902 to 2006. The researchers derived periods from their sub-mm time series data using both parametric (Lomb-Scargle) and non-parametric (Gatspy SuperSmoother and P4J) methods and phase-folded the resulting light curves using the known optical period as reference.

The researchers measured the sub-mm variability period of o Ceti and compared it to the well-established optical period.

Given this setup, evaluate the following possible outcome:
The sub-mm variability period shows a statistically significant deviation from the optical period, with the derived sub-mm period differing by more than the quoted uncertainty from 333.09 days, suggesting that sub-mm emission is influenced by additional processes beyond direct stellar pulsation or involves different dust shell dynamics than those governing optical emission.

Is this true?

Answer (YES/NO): NO